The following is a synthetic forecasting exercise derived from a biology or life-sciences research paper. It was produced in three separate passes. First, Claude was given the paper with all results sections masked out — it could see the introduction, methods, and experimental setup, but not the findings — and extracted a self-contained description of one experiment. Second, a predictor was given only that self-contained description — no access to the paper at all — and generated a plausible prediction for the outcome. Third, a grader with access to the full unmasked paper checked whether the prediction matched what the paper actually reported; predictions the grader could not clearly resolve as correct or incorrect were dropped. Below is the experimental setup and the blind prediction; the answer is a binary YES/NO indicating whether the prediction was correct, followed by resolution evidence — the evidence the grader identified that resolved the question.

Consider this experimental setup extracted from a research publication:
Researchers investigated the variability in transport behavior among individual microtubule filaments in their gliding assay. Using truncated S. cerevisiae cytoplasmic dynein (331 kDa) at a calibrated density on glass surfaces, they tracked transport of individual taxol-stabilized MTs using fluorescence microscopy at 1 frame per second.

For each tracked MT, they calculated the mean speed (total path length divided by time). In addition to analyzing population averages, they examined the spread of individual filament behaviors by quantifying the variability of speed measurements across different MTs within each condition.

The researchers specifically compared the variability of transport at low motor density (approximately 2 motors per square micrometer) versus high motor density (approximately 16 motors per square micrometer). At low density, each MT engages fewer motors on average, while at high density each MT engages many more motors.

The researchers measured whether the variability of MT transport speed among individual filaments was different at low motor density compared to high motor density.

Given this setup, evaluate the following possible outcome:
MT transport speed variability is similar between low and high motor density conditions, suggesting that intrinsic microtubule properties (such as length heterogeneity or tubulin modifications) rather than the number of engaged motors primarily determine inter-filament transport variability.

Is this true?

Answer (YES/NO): NO